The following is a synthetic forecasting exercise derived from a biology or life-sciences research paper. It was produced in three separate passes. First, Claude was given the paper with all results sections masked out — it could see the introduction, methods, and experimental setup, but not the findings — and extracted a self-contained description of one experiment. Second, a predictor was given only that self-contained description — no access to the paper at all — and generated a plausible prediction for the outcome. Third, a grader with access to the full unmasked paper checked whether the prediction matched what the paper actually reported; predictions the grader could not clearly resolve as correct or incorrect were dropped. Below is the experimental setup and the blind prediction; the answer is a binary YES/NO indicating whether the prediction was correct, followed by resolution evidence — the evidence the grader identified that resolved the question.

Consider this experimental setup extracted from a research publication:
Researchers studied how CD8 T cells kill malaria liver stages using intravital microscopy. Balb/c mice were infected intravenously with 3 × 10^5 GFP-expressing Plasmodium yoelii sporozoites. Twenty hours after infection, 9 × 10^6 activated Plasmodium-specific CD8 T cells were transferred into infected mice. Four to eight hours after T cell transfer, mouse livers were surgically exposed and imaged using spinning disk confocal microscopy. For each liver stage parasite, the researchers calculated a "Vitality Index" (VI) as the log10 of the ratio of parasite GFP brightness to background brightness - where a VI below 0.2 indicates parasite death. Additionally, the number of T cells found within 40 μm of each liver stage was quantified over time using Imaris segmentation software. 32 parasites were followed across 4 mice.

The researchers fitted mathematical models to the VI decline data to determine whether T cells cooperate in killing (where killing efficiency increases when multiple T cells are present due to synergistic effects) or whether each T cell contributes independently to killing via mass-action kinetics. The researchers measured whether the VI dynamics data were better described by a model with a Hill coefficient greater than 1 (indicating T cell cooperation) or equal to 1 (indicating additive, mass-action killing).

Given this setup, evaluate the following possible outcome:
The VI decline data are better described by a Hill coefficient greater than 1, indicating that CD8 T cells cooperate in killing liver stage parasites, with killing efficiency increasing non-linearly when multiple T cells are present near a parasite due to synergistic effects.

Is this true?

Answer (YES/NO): NO